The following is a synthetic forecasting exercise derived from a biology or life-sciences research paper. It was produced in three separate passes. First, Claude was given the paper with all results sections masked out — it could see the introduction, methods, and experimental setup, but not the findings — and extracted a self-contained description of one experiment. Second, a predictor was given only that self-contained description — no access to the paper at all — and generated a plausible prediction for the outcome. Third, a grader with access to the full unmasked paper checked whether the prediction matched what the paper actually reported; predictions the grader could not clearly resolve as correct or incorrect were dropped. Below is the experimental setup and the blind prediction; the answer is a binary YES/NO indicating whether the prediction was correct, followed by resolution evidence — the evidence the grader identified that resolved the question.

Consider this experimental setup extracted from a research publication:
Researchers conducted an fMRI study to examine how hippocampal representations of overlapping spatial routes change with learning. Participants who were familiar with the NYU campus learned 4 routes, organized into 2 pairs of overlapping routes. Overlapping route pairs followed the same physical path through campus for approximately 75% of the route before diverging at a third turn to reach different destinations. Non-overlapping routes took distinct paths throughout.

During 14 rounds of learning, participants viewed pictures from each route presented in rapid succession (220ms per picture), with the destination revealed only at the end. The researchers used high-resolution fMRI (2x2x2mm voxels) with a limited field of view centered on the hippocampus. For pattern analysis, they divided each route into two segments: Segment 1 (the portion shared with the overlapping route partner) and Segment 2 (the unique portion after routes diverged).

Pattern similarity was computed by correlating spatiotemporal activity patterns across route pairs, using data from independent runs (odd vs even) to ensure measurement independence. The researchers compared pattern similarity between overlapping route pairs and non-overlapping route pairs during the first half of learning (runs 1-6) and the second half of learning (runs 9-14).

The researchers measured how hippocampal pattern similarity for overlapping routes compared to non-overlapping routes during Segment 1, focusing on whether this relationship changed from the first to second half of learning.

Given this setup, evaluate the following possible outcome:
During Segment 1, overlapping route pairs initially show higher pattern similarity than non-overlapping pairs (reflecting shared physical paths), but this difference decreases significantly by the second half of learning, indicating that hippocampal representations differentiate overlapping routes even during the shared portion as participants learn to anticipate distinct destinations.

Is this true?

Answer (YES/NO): NO